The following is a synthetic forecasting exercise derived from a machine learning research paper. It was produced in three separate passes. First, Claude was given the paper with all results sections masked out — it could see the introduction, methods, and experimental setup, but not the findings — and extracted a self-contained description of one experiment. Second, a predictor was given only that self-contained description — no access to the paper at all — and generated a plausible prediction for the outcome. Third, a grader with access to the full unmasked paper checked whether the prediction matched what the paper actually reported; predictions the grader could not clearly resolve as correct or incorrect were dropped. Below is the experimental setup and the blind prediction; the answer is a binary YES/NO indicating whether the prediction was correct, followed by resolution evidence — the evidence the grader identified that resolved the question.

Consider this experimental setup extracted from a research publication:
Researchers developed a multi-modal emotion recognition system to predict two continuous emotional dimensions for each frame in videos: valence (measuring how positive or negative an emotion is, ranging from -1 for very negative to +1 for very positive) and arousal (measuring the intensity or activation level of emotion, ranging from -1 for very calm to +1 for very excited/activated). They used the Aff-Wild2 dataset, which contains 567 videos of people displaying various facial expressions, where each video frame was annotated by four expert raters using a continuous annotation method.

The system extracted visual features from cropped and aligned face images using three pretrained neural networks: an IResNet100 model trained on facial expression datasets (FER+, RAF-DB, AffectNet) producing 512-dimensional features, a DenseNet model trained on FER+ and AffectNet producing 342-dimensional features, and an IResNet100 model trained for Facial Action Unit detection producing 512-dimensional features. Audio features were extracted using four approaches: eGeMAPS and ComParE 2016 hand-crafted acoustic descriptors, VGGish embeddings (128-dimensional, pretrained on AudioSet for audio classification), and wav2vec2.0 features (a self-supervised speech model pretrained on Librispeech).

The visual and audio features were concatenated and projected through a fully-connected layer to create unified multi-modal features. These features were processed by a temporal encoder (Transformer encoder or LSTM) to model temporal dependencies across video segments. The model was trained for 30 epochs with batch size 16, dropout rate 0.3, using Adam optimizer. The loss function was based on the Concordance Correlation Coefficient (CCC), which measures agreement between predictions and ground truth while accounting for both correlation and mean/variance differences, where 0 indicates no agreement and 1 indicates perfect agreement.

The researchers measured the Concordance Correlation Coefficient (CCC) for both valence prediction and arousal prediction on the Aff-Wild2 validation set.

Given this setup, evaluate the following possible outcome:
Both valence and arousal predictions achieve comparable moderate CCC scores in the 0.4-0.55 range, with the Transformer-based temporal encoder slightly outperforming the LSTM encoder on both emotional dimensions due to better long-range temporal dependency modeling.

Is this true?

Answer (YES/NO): NO